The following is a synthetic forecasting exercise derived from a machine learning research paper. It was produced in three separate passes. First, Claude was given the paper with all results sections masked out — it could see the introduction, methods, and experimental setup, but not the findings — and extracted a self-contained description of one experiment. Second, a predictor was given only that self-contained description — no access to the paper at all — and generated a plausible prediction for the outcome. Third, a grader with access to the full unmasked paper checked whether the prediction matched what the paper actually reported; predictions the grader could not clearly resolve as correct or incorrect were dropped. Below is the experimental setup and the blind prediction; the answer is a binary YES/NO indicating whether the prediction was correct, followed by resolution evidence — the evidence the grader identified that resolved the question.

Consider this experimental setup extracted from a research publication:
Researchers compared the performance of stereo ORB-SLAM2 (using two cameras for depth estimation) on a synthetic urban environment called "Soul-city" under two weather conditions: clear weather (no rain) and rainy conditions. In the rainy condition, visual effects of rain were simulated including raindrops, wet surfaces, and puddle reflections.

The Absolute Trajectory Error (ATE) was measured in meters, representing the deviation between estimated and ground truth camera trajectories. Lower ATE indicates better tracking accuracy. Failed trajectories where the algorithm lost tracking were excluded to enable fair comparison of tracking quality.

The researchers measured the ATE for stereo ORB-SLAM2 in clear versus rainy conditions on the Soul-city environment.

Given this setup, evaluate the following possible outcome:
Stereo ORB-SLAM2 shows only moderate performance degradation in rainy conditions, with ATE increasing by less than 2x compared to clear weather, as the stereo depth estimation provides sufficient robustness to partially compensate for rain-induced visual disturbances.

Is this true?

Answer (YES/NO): NO